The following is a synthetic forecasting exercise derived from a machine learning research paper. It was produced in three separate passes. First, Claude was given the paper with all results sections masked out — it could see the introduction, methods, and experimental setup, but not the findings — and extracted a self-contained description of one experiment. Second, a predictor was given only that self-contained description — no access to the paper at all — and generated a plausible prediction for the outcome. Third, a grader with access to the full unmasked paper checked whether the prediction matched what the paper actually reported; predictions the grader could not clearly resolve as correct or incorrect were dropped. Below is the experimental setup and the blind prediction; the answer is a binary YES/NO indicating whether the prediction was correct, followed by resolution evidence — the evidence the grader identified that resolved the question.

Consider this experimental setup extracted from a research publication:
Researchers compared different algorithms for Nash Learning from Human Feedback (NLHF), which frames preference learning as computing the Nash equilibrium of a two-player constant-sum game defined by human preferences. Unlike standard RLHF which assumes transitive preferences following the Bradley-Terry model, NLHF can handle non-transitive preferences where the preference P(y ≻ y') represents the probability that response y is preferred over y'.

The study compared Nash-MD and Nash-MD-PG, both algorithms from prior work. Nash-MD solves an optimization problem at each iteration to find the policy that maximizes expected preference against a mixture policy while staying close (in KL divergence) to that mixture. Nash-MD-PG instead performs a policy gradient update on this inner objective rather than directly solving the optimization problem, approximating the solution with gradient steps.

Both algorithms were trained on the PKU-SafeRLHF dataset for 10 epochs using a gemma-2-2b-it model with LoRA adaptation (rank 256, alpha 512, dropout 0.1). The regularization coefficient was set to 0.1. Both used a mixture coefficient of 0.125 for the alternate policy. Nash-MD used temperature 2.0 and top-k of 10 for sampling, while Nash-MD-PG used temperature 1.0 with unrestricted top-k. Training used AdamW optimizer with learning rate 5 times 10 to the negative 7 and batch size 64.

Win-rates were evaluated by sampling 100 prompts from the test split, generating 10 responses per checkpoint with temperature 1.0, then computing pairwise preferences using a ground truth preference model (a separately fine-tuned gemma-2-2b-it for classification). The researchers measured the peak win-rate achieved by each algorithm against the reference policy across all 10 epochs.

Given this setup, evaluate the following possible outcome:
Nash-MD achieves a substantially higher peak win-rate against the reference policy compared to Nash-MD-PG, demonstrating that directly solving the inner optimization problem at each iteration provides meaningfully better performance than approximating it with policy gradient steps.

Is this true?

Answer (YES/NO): YES